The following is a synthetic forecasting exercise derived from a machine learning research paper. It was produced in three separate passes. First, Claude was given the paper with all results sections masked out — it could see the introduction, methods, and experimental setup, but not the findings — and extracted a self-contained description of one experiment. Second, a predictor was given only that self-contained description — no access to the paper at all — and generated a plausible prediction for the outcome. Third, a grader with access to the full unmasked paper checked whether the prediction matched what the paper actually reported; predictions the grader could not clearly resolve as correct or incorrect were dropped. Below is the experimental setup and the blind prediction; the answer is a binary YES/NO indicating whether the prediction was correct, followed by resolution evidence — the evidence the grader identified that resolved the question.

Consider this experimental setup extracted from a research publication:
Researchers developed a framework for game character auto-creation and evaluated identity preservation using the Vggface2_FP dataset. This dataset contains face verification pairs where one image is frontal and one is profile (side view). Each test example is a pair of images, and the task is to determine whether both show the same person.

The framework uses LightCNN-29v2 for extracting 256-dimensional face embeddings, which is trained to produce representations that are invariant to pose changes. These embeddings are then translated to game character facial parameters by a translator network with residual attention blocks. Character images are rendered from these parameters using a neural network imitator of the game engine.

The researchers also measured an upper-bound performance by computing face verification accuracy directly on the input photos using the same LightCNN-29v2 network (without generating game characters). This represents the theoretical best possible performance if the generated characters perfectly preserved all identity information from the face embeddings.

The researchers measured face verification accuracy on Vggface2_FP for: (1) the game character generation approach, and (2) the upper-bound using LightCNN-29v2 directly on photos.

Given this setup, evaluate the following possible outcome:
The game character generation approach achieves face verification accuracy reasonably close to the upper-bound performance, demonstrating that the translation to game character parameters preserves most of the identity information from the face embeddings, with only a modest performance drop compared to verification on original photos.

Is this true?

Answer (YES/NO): NO